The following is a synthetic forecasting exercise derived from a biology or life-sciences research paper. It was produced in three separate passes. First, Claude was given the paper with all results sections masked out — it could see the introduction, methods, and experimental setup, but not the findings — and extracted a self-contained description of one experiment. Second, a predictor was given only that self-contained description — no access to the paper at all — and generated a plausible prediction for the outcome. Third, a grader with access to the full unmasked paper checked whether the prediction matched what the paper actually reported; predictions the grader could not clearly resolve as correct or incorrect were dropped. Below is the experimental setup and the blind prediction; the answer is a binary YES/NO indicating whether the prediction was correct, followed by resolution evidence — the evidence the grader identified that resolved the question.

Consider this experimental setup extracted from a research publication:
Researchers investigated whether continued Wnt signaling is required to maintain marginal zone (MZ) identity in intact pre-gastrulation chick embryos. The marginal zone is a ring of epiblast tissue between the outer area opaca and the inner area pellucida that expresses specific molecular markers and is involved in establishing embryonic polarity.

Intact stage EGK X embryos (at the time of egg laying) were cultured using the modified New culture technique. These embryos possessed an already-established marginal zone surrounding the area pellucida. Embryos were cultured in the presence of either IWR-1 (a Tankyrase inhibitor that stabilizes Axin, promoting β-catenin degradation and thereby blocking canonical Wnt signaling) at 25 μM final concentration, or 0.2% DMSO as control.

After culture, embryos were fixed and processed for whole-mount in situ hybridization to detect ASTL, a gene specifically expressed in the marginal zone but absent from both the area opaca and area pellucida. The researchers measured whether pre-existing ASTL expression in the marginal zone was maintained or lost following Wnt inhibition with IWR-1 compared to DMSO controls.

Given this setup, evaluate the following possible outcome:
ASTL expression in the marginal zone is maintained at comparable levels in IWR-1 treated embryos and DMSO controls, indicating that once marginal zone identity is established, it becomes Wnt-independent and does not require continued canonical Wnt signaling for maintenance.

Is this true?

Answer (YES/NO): NO